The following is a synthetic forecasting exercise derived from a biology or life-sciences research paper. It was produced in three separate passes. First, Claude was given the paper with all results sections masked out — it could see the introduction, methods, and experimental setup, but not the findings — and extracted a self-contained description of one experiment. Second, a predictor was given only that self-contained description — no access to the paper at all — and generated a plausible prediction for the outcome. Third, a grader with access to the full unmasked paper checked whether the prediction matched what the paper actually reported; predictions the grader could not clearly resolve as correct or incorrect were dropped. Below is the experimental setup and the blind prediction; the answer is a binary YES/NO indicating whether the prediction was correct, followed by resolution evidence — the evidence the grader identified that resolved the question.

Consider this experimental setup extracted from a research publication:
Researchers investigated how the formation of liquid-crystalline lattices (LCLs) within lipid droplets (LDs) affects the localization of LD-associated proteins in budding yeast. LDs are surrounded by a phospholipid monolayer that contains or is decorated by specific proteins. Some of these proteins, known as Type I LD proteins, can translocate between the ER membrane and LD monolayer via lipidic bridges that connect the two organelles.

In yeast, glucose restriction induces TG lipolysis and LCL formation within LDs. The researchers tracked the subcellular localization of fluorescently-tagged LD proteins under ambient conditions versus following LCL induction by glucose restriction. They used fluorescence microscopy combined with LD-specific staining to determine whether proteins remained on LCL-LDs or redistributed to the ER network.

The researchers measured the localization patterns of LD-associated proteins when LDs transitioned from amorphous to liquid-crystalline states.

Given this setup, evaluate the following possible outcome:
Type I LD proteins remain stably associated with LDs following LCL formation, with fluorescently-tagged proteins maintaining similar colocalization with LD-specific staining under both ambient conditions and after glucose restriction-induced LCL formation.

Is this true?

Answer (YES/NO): NO